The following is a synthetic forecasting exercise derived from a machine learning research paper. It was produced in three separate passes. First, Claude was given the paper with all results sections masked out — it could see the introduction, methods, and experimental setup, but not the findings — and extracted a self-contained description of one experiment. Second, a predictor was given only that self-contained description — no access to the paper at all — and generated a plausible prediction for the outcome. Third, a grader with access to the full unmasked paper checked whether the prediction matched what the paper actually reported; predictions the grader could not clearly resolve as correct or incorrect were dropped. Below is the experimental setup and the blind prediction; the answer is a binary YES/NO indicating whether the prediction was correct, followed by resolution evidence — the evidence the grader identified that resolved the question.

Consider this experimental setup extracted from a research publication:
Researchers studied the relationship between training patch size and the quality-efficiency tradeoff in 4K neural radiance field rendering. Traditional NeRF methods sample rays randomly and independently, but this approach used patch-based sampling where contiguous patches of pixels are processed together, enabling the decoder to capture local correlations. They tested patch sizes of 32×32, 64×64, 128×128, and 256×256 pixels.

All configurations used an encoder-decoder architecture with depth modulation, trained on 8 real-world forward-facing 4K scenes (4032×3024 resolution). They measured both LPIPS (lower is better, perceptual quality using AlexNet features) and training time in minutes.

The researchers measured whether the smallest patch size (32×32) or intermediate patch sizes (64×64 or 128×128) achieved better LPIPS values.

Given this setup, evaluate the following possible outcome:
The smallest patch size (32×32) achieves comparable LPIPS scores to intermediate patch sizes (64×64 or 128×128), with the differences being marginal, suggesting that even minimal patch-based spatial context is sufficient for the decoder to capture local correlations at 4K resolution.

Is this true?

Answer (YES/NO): NO